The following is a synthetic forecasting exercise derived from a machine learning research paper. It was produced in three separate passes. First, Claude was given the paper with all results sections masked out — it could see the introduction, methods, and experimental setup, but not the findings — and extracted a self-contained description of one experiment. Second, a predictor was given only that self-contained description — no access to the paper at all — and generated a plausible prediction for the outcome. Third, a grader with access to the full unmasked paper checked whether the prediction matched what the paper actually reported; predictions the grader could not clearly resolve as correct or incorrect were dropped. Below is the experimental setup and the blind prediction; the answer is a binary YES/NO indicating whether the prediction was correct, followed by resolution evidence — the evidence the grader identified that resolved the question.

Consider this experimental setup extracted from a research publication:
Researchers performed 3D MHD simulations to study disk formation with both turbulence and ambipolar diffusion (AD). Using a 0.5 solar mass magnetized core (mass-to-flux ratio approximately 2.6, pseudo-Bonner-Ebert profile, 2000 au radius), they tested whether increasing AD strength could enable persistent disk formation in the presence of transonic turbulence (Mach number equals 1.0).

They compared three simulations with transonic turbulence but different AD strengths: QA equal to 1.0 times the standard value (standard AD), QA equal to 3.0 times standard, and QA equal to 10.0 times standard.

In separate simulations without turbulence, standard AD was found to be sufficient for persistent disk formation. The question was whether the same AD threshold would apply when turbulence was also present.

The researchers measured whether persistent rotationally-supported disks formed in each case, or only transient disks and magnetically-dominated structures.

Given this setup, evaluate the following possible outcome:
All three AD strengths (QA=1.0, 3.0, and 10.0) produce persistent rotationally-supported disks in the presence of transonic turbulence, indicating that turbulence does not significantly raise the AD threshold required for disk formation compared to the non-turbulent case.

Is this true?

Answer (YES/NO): NO